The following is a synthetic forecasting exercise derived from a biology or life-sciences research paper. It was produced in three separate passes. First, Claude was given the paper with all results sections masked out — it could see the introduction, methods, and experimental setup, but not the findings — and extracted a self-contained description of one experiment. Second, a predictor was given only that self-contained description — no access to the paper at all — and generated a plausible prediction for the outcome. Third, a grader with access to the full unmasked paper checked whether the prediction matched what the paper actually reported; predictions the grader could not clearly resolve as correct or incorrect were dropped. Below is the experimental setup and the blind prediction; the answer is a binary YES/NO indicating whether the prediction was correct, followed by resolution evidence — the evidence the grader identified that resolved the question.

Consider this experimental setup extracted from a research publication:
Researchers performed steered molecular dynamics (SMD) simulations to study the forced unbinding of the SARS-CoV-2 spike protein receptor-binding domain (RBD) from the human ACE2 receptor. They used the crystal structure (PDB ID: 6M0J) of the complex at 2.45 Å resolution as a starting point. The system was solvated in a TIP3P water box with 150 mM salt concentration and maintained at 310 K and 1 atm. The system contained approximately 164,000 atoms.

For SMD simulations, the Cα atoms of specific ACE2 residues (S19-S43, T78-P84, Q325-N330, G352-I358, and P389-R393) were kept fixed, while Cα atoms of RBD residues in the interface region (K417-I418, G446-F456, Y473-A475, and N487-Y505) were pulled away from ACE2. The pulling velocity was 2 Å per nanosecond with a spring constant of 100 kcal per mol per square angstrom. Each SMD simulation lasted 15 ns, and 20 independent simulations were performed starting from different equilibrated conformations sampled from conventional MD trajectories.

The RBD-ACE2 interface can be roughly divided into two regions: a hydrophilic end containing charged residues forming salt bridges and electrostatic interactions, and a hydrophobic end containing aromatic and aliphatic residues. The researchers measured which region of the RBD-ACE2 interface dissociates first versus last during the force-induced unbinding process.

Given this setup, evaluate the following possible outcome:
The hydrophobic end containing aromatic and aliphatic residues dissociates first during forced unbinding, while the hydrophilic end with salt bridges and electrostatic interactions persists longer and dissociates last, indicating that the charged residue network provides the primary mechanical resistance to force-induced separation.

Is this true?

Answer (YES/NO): NO